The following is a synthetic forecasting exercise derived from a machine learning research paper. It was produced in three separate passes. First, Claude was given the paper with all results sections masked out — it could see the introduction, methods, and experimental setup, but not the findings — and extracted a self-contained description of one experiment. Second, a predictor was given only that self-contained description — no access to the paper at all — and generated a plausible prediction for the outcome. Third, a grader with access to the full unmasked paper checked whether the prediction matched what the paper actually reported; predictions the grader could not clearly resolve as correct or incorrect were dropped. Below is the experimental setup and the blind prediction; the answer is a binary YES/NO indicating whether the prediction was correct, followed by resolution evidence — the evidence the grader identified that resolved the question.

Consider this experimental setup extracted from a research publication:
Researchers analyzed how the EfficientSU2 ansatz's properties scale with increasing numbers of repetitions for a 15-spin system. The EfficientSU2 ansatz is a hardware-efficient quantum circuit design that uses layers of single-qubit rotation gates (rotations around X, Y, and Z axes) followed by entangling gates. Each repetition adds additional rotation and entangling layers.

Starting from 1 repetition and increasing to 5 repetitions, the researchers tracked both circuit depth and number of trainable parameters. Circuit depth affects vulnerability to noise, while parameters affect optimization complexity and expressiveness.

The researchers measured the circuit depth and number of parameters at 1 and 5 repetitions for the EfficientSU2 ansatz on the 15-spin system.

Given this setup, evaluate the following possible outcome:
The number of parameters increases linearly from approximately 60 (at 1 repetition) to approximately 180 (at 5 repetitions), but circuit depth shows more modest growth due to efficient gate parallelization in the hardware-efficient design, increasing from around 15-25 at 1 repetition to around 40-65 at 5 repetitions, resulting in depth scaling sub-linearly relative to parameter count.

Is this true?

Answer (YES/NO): NO